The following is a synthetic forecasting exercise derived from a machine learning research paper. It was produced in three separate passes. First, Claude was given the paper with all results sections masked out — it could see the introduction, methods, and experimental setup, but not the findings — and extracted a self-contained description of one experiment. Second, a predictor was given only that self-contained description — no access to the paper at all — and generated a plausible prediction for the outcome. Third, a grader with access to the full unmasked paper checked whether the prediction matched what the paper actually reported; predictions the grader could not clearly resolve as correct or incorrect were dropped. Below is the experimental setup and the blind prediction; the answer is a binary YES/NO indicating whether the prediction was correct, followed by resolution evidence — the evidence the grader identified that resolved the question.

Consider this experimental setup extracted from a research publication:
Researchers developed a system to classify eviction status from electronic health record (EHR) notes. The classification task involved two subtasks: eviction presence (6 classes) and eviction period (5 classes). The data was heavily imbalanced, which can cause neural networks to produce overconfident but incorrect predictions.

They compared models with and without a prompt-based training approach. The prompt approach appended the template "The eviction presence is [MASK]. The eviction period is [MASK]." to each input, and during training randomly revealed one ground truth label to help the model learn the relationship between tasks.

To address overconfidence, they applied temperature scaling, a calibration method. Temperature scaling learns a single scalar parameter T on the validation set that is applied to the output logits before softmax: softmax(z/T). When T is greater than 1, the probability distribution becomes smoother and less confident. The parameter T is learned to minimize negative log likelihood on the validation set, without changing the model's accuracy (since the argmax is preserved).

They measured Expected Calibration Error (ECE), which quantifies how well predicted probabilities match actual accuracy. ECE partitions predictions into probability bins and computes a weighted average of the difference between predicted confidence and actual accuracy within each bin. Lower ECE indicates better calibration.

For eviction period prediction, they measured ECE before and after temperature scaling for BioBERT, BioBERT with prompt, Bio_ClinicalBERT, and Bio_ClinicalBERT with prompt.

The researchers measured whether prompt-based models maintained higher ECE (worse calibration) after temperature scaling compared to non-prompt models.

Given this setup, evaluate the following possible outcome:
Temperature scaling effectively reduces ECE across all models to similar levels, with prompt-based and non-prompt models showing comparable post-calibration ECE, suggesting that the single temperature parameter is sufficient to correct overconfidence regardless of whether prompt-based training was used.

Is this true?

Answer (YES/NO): NO